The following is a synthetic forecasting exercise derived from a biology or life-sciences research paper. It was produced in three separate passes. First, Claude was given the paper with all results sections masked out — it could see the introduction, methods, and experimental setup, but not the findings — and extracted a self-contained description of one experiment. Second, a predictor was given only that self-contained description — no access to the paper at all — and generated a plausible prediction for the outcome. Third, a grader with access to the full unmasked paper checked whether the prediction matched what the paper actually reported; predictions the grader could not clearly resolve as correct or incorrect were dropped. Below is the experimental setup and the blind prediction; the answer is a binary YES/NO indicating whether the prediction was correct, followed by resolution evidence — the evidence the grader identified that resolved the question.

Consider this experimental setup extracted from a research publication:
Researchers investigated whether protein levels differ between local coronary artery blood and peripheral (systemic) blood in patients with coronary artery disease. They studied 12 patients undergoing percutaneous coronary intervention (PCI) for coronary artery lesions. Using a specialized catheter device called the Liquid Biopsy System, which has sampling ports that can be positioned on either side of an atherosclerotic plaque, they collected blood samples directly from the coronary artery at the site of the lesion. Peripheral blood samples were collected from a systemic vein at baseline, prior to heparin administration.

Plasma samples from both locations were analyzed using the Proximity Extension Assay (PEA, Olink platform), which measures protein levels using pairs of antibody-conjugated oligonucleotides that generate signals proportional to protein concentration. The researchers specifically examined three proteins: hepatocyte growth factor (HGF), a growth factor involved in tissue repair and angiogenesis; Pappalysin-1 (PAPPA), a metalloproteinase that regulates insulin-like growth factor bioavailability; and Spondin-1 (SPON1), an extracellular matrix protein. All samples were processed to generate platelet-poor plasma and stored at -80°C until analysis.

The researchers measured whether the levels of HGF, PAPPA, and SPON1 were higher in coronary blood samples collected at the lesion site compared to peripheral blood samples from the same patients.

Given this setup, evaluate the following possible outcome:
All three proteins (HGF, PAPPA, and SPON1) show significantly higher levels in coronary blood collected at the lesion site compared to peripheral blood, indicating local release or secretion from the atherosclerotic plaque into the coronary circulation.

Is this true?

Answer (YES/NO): YES